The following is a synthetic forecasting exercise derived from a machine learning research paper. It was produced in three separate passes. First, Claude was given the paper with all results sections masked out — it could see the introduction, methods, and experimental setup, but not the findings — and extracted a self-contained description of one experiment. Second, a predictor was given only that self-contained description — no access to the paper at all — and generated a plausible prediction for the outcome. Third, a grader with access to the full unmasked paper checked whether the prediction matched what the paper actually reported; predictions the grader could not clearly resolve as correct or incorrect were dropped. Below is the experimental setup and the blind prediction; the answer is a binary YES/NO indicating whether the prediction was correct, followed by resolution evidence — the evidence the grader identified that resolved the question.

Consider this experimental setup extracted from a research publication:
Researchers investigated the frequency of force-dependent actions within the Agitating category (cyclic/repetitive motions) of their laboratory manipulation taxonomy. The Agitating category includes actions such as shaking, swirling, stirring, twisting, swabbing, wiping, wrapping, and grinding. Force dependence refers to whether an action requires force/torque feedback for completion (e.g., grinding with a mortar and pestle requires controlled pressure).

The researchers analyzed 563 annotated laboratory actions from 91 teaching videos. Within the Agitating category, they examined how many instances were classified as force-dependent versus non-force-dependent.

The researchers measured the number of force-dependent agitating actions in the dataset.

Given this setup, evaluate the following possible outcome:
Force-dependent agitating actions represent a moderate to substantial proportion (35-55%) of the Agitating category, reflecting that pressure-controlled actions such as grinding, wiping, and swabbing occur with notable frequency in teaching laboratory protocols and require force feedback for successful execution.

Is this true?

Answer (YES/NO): NO